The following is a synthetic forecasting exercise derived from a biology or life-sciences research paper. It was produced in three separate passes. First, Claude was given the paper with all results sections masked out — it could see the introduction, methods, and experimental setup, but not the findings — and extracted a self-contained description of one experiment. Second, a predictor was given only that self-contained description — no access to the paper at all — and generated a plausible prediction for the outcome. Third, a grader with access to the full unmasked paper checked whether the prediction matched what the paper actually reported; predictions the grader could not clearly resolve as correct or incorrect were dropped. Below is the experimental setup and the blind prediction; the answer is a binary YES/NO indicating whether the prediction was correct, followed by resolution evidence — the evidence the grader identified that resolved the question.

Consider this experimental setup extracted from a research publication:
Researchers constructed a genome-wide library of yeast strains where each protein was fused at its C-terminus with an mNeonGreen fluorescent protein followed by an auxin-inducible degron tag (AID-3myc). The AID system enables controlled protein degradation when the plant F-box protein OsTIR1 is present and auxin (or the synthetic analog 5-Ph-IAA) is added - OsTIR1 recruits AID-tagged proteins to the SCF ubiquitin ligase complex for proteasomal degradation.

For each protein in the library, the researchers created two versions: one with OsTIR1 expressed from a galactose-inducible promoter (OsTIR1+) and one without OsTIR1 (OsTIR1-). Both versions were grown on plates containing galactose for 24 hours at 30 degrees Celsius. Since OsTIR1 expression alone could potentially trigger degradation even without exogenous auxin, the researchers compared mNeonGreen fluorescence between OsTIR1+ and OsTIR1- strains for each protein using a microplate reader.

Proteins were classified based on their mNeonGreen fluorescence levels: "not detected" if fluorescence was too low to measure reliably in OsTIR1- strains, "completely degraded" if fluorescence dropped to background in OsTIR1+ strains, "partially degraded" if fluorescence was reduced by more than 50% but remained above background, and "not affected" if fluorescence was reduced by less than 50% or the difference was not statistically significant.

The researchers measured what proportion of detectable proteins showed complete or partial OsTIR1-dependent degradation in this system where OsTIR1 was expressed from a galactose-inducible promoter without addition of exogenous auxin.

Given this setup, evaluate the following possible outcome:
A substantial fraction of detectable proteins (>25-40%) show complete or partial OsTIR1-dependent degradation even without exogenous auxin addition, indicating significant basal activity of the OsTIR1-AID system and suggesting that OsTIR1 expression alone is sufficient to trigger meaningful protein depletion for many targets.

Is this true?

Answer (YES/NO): NO